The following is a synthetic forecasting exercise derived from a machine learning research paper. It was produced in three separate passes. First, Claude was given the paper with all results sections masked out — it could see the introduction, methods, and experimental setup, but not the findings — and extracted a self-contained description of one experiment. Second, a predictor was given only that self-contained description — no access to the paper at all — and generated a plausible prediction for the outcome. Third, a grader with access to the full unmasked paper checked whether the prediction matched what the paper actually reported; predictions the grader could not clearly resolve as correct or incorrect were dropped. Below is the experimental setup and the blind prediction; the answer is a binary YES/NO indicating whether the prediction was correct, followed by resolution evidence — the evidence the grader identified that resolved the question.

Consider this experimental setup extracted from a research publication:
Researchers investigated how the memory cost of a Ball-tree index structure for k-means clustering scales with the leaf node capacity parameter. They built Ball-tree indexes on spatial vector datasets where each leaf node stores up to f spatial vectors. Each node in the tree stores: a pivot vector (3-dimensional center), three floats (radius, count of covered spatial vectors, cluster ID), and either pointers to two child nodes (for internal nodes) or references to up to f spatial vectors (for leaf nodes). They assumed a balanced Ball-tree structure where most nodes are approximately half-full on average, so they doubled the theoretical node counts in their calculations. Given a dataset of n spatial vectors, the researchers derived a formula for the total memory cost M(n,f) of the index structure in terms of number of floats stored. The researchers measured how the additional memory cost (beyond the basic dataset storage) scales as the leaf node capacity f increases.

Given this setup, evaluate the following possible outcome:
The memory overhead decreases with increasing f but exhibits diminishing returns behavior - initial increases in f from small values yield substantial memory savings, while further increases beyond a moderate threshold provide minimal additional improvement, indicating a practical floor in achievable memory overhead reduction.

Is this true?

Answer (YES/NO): YES